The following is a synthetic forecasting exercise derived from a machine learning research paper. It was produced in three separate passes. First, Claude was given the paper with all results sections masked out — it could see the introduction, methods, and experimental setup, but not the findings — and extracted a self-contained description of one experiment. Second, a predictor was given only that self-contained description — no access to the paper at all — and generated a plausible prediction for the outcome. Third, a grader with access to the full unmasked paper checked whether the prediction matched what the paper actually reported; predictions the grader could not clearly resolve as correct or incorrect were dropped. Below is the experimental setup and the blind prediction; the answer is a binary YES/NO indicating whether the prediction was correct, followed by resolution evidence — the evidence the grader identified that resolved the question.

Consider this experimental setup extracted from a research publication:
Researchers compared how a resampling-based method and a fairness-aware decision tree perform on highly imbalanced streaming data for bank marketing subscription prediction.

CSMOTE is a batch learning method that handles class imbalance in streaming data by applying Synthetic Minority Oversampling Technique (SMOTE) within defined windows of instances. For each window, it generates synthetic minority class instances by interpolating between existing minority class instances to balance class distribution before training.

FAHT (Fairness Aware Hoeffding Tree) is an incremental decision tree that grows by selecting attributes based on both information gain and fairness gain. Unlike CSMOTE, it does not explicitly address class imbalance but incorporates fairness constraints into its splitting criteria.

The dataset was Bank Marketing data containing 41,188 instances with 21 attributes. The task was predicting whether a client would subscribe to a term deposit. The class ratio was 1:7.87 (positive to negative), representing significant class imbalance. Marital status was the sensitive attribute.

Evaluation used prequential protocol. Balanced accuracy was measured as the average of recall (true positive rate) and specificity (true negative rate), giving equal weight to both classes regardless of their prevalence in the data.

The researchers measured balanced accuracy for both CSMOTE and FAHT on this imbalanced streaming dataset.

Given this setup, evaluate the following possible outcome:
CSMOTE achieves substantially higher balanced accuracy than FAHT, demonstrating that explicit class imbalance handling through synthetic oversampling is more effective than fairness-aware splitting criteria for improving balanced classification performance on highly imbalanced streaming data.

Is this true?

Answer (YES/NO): YES